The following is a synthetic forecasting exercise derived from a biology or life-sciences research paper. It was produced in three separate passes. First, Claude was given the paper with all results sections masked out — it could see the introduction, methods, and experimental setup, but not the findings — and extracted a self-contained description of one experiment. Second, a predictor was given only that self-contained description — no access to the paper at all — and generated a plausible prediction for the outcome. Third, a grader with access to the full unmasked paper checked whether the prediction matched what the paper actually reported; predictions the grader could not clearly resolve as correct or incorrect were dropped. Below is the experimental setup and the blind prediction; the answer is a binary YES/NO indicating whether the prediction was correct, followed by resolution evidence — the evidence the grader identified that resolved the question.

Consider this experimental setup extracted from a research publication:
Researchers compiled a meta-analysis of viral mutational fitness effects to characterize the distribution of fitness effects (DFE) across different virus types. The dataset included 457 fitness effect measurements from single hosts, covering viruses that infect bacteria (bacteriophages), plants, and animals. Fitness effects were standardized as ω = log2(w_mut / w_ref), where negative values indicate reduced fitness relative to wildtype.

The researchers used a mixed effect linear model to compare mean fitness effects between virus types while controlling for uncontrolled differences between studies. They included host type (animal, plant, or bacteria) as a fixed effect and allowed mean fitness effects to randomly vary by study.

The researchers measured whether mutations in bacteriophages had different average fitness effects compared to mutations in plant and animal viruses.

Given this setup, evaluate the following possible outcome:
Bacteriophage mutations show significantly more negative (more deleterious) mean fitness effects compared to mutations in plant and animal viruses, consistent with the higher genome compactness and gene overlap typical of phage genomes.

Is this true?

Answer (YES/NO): YES